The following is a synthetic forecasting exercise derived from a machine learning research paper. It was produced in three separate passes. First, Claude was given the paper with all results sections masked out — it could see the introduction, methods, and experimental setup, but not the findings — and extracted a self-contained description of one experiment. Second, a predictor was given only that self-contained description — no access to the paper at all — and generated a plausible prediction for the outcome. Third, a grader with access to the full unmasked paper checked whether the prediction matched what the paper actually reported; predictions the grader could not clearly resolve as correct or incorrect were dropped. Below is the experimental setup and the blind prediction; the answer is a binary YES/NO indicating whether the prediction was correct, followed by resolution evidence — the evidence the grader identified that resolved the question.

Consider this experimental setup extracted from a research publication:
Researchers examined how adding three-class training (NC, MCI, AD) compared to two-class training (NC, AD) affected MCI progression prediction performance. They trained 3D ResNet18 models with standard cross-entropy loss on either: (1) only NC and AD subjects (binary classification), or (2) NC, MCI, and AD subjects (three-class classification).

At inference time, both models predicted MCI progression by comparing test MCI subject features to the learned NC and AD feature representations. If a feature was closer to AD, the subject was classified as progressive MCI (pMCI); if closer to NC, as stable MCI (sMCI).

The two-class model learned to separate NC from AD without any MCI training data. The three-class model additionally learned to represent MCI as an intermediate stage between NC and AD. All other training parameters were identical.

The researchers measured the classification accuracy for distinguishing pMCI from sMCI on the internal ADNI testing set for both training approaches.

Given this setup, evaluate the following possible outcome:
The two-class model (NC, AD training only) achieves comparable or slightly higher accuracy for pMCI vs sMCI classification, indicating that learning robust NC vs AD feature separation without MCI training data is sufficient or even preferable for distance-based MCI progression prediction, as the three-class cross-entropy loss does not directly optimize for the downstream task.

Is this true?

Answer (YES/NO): NO